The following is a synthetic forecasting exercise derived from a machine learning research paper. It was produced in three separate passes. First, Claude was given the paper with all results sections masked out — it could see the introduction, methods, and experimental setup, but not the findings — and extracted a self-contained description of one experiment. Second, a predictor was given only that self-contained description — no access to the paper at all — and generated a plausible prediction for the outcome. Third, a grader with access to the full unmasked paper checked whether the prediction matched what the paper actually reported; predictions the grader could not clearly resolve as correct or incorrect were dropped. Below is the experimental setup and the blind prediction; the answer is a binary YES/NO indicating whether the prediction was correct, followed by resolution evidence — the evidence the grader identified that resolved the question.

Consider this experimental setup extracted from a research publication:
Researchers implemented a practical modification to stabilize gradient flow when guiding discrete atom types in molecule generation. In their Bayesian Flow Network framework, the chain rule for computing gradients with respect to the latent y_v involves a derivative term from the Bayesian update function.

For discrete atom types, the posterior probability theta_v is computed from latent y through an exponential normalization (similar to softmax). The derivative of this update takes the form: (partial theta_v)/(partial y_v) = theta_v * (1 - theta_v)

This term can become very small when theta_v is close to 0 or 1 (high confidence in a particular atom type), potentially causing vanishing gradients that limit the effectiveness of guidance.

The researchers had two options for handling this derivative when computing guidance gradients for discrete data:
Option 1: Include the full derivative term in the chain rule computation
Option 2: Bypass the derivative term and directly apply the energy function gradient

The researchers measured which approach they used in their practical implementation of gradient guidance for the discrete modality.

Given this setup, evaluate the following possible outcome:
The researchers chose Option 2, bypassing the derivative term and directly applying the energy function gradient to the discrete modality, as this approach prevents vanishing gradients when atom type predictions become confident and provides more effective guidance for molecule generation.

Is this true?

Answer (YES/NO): YES